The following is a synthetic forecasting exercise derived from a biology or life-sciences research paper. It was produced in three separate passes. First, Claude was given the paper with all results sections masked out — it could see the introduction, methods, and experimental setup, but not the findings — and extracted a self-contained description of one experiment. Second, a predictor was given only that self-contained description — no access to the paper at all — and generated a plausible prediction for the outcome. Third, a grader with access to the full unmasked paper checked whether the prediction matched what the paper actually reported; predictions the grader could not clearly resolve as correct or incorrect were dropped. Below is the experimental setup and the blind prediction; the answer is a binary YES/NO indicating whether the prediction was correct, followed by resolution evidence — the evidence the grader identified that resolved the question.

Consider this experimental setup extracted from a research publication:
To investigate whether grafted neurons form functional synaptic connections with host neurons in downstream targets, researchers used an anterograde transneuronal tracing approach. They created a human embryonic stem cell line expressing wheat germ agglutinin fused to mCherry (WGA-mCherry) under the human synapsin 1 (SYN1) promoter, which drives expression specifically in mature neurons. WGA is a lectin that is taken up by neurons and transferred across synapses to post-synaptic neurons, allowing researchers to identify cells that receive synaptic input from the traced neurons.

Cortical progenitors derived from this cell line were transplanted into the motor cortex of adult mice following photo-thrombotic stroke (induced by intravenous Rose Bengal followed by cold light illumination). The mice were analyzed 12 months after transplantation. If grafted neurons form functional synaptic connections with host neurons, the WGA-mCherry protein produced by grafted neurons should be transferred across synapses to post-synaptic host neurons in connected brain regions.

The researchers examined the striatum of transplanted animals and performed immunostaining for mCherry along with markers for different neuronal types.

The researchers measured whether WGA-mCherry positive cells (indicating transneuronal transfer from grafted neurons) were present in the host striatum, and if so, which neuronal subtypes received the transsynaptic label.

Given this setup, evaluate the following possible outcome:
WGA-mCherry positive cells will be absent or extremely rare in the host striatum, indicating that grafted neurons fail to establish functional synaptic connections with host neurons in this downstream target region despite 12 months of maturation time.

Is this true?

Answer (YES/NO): NO